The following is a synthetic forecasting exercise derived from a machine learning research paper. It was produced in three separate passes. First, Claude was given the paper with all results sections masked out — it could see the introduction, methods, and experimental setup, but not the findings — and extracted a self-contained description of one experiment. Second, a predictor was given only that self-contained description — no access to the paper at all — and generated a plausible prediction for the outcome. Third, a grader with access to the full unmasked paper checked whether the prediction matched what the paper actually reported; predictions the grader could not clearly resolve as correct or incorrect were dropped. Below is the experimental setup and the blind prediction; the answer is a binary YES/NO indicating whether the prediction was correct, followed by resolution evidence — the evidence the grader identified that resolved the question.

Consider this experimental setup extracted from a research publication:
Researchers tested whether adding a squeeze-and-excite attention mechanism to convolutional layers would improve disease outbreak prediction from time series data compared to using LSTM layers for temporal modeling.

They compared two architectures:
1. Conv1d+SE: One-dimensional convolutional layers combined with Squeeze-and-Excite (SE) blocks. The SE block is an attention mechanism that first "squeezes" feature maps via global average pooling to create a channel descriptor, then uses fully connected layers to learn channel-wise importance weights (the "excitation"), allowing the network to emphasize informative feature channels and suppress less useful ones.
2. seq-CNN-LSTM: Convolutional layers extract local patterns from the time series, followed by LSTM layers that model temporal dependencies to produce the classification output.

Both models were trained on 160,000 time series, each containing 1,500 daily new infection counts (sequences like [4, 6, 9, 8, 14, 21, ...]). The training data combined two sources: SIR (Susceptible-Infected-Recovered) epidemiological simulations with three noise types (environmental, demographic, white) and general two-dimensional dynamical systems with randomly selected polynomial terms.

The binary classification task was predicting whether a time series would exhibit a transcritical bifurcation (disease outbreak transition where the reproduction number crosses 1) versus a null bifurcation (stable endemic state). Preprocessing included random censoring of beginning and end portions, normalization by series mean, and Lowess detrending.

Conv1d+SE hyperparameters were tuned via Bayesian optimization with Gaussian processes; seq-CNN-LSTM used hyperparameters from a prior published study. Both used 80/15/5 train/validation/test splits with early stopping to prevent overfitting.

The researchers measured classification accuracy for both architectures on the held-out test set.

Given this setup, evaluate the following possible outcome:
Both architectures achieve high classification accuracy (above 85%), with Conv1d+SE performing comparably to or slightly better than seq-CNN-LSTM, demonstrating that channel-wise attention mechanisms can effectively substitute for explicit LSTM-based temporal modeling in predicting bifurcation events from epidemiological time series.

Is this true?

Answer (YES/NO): YES